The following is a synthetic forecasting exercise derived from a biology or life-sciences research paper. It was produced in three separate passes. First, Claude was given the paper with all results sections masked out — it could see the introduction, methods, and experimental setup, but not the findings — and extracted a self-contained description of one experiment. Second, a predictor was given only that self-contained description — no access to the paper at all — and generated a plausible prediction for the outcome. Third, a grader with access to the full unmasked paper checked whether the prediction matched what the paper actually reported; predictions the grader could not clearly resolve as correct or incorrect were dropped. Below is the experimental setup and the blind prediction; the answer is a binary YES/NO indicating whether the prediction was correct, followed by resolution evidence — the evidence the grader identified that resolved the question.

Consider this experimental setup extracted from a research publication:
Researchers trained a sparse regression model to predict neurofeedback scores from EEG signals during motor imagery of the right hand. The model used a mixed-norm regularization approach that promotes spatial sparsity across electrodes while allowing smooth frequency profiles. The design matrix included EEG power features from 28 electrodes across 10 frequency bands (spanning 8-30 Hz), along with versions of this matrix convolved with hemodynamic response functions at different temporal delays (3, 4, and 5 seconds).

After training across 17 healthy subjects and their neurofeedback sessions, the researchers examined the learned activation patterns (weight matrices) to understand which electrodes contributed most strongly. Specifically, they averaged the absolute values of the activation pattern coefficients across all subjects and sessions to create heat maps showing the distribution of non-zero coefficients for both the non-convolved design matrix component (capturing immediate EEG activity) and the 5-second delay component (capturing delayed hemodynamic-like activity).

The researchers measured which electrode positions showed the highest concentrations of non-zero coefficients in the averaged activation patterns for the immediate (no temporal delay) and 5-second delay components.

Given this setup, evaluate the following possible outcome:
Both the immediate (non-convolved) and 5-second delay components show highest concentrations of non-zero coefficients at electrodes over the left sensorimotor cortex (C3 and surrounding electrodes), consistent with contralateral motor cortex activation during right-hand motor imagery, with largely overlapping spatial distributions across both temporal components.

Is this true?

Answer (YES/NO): NO